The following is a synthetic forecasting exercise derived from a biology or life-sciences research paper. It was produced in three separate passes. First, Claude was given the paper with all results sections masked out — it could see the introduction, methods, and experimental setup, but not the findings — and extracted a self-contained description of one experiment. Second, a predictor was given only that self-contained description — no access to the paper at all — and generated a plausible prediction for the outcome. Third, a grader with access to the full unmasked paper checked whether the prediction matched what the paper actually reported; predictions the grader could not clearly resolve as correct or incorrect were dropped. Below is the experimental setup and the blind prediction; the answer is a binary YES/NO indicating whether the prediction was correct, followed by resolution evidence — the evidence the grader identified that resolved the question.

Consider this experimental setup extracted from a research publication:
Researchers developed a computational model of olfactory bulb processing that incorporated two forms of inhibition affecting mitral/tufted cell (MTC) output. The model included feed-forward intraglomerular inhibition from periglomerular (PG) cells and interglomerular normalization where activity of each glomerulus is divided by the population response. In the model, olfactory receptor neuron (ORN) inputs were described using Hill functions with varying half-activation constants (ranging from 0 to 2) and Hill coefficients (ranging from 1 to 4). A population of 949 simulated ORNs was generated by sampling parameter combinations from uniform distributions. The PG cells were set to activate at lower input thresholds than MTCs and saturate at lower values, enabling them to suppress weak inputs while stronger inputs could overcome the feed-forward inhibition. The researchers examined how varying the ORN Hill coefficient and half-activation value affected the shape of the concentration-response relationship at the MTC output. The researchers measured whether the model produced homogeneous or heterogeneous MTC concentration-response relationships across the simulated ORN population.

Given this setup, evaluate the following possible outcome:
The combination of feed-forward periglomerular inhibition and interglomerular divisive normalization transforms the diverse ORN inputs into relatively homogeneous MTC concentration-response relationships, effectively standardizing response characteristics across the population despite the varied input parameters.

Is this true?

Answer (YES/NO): NO